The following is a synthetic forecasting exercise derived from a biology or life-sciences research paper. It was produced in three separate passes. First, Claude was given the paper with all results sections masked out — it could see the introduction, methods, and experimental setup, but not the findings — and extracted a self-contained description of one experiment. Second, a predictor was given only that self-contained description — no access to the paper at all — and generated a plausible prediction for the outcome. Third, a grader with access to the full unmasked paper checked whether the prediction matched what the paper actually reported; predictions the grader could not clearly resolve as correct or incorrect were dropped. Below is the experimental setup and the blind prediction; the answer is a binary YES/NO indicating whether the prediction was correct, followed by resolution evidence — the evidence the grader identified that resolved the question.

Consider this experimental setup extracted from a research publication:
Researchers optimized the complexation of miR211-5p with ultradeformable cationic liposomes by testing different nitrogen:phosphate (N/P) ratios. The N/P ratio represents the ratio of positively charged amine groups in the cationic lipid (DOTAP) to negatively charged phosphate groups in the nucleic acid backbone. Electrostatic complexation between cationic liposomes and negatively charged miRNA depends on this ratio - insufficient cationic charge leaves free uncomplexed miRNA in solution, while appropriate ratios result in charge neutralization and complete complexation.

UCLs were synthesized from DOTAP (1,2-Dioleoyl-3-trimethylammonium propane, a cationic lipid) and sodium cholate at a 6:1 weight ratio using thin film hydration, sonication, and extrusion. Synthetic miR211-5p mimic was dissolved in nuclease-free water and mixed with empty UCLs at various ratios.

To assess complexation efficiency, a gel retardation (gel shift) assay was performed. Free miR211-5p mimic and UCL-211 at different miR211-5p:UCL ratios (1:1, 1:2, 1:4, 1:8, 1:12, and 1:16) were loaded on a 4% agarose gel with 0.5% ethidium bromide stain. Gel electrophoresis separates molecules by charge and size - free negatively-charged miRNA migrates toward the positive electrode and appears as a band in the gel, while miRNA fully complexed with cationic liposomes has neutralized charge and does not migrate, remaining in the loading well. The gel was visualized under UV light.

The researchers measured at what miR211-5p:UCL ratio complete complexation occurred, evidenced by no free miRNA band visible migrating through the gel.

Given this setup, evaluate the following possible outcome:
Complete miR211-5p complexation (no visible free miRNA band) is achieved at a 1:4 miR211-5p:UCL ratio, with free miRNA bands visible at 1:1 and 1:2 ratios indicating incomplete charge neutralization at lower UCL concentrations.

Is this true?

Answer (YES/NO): NO